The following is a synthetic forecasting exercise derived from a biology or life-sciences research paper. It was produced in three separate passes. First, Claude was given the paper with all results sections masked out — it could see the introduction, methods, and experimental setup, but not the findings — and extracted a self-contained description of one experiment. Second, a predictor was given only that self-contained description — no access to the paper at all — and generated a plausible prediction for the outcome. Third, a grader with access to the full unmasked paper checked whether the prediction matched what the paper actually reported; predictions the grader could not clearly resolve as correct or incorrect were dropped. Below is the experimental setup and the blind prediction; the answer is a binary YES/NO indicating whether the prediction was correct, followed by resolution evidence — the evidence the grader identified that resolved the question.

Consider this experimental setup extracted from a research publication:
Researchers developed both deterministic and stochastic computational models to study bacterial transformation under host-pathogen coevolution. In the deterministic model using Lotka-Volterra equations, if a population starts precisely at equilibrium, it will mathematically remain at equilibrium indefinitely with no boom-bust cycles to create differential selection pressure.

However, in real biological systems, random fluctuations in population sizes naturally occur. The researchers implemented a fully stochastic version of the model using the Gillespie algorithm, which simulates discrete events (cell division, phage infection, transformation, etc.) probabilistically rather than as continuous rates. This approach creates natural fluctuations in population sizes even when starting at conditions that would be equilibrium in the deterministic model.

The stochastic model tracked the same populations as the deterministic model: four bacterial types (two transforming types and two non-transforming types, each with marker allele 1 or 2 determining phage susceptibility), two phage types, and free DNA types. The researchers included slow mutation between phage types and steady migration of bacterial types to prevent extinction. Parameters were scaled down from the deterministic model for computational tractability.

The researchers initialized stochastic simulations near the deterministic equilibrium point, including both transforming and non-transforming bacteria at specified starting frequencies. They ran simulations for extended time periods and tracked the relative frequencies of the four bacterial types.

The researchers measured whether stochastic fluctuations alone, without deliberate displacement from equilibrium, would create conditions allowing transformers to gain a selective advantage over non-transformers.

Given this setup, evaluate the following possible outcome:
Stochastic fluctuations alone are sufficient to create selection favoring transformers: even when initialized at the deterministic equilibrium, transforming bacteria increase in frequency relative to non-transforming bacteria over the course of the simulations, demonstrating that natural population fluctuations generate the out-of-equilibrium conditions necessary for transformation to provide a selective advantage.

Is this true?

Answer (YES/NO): YES